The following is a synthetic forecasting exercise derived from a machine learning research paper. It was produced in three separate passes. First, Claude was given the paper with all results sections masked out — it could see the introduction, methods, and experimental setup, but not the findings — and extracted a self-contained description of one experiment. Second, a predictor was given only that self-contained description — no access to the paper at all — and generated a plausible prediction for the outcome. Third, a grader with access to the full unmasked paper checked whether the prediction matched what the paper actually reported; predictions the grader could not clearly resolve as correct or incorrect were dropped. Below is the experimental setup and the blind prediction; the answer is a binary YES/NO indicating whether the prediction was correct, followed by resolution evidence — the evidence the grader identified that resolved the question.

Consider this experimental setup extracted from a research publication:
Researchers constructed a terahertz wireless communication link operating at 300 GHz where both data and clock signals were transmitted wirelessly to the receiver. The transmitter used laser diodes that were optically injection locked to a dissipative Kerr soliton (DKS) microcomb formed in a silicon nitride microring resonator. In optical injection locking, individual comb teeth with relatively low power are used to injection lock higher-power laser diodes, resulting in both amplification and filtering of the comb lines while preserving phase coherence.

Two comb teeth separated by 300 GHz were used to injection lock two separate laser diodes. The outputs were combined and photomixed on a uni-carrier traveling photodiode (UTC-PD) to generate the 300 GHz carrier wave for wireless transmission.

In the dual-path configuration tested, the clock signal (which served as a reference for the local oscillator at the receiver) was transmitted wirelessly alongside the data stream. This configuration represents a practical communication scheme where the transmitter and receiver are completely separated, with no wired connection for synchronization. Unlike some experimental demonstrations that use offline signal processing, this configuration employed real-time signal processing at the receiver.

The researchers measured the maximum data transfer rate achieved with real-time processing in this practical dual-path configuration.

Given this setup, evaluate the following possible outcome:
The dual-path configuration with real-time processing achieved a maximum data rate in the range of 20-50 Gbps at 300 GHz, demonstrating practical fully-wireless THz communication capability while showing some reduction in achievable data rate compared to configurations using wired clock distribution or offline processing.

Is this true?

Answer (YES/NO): NO